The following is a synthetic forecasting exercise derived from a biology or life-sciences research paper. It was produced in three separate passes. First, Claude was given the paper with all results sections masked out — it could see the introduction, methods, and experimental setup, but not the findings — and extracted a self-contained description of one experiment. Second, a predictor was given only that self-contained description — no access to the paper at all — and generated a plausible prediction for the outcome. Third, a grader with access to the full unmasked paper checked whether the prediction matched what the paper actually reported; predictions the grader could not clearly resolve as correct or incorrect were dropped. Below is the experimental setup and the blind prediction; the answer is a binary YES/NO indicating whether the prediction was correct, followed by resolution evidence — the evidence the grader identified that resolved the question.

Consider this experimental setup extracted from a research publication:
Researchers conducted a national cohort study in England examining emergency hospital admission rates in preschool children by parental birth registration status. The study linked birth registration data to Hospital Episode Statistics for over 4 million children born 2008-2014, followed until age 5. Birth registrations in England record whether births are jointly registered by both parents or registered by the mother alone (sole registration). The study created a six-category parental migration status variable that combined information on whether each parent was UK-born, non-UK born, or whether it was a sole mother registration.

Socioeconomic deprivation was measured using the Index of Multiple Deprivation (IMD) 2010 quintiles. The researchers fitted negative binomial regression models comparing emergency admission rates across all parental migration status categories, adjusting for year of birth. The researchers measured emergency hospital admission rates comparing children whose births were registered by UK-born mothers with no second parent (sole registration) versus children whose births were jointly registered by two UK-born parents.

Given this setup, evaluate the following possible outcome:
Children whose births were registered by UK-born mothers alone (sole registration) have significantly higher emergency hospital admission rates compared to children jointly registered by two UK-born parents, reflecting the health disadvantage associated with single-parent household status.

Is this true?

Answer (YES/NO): YES